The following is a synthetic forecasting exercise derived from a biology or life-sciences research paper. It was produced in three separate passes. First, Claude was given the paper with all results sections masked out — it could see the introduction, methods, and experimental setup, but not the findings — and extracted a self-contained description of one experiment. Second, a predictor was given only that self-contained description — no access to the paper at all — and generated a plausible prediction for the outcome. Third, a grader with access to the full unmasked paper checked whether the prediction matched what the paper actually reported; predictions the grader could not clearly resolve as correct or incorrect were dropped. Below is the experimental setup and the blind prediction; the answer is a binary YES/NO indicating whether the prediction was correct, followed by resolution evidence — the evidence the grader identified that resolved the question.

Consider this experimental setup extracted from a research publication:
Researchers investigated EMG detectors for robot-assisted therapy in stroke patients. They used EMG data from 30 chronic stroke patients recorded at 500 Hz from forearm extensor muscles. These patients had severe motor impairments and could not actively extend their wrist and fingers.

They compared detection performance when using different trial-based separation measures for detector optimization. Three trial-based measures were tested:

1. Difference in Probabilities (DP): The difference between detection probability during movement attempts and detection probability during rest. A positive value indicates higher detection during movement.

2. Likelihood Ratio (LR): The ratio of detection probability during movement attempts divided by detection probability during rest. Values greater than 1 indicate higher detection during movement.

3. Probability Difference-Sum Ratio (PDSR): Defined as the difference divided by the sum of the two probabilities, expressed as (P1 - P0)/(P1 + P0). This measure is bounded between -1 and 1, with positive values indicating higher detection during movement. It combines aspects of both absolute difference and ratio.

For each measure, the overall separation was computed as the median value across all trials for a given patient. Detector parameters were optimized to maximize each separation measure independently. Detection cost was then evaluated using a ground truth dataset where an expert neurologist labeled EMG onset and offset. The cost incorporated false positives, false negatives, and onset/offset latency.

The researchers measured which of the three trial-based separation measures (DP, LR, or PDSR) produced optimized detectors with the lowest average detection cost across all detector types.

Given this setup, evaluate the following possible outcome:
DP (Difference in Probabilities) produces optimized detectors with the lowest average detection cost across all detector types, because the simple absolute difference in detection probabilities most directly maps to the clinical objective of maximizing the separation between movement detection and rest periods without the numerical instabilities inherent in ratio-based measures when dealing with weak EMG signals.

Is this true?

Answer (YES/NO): NO